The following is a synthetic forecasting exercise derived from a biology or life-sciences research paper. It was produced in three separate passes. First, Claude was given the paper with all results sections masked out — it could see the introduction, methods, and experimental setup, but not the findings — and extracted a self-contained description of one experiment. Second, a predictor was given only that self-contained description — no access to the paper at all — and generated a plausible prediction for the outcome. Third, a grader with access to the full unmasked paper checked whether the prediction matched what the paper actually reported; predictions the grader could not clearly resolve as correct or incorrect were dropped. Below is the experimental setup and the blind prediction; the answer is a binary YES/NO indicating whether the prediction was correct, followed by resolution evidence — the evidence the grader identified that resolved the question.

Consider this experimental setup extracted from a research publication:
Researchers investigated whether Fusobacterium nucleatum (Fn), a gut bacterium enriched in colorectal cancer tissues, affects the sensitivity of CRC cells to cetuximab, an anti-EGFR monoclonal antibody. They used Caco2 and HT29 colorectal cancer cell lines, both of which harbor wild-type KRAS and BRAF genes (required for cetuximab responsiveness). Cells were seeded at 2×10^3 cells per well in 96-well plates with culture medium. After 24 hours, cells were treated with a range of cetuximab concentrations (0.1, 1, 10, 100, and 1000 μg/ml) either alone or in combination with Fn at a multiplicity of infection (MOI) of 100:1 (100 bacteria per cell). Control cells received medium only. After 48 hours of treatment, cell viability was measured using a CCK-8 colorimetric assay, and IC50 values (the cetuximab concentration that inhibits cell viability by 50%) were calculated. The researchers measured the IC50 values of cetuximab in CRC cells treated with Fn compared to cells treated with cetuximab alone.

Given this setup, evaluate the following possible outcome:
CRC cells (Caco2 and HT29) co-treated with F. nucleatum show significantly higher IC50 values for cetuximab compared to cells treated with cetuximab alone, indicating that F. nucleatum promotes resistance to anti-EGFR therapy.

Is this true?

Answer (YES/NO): YES